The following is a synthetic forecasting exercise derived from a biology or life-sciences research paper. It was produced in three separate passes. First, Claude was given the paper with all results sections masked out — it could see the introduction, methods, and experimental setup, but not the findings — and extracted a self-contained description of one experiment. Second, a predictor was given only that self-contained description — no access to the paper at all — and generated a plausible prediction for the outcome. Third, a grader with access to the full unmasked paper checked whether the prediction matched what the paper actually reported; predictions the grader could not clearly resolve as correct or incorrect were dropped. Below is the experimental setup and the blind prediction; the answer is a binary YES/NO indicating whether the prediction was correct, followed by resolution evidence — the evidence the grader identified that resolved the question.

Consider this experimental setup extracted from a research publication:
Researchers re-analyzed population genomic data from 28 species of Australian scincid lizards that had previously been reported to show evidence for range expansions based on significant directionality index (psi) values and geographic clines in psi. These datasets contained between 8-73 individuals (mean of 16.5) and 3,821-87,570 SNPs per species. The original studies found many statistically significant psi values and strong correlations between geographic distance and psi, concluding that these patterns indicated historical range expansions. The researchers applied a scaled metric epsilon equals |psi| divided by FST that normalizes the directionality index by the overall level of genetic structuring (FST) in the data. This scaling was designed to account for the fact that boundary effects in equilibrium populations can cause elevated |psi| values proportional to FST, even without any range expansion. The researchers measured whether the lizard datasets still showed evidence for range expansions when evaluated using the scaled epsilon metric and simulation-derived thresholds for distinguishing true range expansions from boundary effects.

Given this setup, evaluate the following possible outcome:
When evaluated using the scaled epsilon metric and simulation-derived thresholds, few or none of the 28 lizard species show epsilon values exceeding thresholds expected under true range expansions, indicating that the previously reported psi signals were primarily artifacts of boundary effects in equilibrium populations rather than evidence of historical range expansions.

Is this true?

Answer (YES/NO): YES